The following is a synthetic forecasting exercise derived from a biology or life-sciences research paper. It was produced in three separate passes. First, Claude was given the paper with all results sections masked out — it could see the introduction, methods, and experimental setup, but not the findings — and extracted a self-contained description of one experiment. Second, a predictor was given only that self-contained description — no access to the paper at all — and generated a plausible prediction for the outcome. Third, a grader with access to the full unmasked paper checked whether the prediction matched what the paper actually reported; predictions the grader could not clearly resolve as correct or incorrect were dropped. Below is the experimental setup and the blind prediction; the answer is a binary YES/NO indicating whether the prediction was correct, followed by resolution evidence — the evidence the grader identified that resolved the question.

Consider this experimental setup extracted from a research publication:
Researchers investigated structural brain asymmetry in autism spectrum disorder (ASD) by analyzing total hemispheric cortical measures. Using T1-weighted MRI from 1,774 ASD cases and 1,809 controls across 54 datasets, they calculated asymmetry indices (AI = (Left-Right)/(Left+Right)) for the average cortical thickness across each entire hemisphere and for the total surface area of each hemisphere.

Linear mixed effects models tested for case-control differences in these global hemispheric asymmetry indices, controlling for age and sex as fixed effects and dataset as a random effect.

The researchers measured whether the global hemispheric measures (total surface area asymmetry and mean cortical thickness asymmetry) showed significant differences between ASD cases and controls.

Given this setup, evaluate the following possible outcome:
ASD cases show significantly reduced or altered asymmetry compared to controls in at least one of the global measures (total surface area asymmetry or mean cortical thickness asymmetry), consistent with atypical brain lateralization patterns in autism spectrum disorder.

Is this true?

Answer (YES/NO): YES